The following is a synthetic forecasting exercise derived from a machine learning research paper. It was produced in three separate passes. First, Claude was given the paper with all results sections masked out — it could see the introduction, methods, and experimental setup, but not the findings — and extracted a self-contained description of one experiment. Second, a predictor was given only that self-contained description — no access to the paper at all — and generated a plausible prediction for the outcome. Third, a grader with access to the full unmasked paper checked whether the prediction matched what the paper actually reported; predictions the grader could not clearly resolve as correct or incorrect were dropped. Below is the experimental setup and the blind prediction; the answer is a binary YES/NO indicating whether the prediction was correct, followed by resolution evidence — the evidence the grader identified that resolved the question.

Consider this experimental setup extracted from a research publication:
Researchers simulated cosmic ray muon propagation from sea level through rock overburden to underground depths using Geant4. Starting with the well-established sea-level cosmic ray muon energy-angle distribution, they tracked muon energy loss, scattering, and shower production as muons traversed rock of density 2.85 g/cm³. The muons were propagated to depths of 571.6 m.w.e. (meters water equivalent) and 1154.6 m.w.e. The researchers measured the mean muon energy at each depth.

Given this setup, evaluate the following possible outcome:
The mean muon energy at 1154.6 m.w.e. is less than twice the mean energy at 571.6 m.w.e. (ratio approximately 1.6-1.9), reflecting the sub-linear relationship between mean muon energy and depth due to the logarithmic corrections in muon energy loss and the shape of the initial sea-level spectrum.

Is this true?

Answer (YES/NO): YES